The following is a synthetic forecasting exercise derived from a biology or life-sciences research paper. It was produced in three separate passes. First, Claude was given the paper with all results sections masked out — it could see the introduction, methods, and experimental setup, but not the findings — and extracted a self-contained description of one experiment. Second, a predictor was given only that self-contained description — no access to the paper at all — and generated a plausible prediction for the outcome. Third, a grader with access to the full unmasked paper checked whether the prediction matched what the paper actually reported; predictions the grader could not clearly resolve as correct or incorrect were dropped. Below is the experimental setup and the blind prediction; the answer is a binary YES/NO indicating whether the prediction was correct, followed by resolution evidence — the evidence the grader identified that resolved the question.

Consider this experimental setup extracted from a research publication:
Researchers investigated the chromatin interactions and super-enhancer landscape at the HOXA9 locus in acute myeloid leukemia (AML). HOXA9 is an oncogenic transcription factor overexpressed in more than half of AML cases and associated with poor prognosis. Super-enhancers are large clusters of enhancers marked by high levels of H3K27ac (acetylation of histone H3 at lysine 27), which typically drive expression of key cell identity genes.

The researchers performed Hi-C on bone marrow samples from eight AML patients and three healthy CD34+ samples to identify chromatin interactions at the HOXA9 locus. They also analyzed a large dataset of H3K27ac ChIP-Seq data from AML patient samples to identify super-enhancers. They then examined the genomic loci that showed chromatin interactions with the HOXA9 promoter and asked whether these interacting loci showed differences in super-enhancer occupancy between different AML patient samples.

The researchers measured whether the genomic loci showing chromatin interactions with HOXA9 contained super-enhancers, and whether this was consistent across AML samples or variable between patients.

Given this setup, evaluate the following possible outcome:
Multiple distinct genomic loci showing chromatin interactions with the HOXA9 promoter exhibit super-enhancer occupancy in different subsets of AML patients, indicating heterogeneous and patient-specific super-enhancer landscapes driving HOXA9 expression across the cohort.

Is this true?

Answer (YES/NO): YES